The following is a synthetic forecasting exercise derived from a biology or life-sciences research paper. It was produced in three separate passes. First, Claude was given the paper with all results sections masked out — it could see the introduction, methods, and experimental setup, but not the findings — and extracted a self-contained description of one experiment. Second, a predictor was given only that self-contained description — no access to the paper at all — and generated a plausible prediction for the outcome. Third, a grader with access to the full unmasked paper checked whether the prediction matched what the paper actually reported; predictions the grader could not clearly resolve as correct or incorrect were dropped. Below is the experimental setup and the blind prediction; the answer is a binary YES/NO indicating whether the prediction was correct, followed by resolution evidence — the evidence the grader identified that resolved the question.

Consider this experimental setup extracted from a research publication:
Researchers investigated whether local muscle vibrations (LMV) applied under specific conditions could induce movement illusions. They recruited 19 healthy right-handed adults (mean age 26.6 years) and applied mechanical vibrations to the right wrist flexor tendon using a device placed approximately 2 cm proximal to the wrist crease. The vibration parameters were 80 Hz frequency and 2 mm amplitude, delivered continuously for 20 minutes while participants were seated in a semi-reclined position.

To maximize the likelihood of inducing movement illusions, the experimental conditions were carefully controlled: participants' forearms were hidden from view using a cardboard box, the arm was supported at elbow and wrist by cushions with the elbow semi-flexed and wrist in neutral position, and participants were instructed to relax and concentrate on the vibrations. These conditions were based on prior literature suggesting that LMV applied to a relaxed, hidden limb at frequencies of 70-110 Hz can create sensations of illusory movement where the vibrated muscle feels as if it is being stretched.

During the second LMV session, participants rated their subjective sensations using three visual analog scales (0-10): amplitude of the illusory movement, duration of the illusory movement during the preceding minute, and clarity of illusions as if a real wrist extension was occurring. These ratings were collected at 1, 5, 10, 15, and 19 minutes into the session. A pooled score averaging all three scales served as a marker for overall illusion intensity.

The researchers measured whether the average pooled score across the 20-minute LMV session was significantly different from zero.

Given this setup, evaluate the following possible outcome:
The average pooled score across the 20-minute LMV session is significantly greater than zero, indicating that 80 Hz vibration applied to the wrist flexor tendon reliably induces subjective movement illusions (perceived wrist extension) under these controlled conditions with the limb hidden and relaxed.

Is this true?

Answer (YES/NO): YES